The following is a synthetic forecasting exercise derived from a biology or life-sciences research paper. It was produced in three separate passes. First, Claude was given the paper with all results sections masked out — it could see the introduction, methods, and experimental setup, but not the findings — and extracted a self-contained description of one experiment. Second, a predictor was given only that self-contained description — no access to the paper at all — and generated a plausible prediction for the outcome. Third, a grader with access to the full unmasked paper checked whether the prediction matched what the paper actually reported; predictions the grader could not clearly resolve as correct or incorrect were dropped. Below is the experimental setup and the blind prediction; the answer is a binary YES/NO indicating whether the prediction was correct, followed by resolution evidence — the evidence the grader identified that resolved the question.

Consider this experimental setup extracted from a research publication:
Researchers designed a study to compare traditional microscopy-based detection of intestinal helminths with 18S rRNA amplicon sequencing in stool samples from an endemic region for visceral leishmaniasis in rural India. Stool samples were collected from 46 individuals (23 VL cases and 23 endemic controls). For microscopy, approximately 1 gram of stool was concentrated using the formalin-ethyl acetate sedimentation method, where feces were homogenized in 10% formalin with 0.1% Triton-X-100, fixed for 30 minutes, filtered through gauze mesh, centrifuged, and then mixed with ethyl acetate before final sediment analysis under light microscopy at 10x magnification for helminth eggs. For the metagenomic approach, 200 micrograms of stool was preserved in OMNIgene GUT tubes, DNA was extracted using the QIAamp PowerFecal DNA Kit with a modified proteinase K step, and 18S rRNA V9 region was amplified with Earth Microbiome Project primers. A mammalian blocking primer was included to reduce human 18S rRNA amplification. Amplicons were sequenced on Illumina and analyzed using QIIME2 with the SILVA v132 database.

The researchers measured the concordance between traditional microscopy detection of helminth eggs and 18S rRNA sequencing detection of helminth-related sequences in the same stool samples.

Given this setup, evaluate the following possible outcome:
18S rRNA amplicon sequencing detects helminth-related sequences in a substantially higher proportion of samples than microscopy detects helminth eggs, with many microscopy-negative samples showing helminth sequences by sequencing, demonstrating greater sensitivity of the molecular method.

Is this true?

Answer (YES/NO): NO